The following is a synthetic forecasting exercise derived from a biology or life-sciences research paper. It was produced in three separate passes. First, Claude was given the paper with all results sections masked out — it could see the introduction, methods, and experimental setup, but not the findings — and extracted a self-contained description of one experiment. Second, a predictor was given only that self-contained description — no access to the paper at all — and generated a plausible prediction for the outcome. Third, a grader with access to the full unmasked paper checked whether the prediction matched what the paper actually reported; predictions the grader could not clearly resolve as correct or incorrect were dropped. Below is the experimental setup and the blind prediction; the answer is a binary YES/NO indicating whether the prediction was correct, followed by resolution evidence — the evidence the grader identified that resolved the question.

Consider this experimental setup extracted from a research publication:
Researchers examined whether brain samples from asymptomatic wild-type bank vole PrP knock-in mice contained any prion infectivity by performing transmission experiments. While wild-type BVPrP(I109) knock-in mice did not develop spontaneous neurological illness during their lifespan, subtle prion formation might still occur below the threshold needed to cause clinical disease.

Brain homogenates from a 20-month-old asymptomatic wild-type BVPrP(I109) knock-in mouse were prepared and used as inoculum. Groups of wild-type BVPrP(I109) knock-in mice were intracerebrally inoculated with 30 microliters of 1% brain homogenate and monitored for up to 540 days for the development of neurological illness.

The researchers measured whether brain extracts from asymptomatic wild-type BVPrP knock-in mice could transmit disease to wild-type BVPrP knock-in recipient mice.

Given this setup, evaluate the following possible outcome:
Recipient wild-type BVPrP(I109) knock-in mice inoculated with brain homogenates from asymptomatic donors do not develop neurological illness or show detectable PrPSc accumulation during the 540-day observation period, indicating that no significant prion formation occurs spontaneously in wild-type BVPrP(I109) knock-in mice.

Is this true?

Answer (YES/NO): YES